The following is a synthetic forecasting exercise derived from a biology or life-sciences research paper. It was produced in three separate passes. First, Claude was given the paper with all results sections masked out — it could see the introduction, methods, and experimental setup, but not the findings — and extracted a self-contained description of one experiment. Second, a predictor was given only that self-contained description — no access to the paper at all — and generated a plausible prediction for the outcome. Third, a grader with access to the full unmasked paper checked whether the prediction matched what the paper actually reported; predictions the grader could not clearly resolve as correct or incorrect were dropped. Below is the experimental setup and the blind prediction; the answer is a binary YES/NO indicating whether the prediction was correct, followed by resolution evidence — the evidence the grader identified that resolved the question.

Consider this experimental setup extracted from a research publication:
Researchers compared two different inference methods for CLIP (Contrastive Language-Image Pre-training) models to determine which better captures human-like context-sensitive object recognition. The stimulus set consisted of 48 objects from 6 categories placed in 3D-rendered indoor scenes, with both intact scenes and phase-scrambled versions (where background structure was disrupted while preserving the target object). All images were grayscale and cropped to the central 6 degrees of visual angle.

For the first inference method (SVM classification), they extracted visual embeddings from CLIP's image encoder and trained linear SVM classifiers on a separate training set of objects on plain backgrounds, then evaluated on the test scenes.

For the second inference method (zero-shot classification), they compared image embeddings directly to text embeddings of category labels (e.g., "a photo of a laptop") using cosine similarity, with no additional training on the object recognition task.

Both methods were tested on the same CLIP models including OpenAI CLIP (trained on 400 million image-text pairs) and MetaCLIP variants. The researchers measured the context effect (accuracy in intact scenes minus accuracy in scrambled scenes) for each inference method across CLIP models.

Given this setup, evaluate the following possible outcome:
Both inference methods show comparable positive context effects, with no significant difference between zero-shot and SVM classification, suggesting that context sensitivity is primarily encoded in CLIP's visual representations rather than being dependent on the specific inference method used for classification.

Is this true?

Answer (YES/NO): NO